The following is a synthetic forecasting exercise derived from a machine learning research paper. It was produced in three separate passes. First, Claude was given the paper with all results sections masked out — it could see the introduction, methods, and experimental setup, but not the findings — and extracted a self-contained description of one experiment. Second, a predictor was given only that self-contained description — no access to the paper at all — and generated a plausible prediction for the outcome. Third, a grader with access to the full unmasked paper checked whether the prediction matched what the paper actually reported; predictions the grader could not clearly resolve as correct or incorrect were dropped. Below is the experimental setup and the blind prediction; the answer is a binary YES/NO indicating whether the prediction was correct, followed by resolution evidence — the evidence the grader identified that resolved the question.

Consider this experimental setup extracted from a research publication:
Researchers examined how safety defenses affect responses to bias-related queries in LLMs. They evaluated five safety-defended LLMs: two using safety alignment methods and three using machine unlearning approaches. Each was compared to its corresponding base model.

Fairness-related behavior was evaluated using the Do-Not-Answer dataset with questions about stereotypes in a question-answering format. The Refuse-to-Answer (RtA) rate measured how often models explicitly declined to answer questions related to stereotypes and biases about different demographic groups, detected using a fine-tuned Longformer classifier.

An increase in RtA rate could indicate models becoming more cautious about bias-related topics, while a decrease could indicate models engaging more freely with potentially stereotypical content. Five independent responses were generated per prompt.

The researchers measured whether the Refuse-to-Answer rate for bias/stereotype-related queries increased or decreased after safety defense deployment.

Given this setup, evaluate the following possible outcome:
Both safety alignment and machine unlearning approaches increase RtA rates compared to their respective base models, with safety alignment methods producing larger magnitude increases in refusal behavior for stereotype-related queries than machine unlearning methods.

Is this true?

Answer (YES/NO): NO